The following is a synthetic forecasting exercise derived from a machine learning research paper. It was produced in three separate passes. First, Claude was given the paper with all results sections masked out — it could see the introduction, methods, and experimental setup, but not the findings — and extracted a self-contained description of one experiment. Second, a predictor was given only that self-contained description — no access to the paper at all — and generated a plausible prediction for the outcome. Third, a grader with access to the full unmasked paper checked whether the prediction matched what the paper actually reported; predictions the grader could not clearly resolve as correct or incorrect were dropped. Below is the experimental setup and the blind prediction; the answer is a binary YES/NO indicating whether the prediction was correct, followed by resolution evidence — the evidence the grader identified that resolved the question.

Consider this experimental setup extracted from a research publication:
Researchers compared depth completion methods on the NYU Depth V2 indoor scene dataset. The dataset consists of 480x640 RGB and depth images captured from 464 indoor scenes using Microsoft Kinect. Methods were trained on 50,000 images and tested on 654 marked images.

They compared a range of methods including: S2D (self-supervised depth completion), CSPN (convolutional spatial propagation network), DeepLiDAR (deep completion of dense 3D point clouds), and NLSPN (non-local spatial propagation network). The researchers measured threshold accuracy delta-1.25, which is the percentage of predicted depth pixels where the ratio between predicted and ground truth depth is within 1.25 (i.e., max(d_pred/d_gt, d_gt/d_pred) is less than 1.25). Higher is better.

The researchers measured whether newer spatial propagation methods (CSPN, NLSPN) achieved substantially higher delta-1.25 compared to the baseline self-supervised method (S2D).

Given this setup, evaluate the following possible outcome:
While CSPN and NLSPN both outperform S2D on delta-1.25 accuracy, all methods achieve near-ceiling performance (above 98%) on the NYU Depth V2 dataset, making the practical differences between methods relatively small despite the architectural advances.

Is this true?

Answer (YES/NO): NO